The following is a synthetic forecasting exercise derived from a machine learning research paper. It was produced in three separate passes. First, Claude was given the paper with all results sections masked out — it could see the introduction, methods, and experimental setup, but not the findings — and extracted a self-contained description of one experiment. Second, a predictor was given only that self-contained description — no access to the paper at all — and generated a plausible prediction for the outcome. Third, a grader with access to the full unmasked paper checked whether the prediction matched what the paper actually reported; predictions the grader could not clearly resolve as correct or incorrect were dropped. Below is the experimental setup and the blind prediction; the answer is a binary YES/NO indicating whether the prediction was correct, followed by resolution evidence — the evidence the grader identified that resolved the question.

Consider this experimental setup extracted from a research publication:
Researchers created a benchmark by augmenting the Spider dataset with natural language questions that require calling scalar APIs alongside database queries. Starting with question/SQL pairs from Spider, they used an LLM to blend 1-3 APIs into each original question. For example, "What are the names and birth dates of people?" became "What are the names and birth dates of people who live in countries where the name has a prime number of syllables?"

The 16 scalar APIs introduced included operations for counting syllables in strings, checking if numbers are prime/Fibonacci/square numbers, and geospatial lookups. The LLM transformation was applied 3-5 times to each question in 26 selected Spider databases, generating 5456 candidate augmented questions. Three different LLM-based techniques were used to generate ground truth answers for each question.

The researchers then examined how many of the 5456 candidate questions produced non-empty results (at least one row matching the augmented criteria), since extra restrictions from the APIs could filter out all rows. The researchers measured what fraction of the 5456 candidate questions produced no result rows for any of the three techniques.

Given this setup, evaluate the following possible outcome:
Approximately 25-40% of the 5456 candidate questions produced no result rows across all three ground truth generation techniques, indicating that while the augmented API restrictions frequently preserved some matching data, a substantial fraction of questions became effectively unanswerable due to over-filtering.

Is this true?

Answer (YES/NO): YES